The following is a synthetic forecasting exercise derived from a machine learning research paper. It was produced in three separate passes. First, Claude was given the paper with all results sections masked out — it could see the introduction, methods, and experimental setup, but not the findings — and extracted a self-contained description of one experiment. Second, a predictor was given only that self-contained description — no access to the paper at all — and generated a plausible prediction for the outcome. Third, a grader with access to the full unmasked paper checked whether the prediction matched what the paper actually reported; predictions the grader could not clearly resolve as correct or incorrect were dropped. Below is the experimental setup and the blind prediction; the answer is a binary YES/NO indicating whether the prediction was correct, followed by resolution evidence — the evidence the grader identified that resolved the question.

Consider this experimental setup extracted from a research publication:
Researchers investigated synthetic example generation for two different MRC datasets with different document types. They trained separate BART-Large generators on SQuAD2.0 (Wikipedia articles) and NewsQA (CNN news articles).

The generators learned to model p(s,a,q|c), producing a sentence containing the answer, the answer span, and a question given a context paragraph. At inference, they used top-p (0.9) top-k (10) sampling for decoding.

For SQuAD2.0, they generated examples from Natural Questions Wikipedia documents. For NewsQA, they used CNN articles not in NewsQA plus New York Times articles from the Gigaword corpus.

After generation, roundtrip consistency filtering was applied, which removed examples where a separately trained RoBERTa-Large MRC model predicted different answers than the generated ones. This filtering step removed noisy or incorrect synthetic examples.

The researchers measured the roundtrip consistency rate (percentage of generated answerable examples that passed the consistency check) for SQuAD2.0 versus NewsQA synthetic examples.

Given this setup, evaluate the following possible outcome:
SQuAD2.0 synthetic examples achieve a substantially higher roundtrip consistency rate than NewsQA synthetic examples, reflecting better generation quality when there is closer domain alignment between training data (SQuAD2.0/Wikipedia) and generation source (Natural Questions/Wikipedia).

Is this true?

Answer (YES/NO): YES